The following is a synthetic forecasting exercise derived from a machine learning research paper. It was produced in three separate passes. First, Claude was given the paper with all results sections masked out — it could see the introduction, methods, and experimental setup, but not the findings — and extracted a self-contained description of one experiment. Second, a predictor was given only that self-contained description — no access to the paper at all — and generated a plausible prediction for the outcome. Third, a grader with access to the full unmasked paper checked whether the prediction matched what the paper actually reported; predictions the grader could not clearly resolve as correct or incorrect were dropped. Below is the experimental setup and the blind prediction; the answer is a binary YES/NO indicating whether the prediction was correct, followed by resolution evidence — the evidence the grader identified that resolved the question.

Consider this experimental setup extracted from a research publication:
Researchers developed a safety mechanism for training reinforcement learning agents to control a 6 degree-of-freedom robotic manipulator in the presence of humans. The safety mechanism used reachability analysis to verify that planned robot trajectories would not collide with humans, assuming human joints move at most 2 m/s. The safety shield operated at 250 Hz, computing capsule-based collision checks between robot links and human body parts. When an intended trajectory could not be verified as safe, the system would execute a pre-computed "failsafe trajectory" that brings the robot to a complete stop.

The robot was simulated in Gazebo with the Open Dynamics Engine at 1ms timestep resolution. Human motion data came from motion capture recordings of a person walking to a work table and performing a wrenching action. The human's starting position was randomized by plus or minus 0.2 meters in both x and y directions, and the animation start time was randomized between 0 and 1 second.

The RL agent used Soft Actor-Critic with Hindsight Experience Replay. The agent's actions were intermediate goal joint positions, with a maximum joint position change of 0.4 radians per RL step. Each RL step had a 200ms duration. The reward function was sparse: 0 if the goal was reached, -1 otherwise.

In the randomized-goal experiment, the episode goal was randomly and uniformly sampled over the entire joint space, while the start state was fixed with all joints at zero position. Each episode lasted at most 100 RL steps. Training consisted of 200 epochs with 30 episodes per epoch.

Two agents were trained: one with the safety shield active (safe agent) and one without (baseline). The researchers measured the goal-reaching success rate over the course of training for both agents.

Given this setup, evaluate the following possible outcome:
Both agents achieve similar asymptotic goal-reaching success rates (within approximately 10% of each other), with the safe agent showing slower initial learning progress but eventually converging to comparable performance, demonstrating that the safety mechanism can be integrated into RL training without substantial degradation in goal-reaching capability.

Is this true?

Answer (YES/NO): YES